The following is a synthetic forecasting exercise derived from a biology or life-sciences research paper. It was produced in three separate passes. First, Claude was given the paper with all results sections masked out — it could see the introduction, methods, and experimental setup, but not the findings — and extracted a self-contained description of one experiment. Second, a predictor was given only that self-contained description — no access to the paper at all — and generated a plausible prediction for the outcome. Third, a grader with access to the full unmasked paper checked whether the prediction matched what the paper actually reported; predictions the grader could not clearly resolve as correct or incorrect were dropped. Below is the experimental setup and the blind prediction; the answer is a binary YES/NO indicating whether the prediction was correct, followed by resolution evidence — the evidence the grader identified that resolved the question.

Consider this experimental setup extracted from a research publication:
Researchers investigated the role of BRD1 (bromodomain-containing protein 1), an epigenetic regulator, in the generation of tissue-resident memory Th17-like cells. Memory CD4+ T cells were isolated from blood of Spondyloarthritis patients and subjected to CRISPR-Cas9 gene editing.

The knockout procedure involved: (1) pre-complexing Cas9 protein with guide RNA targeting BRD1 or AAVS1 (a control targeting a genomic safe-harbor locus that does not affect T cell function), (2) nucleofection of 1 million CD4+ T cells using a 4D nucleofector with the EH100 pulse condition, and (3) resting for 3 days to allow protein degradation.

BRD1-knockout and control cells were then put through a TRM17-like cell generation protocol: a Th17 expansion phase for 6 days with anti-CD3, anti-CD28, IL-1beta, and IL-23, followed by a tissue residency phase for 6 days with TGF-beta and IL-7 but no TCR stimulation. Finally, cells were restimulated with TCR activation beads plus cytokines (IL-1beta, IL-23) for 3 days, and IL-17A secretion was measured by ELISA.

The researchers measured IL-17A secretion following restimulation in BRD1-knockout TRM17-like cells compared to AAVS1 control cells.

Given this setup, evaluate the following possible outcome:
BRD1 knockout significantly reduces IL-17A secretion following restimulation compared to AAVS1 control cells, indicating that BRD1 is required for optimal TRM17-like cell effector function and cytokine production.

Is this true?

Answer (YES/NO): YES